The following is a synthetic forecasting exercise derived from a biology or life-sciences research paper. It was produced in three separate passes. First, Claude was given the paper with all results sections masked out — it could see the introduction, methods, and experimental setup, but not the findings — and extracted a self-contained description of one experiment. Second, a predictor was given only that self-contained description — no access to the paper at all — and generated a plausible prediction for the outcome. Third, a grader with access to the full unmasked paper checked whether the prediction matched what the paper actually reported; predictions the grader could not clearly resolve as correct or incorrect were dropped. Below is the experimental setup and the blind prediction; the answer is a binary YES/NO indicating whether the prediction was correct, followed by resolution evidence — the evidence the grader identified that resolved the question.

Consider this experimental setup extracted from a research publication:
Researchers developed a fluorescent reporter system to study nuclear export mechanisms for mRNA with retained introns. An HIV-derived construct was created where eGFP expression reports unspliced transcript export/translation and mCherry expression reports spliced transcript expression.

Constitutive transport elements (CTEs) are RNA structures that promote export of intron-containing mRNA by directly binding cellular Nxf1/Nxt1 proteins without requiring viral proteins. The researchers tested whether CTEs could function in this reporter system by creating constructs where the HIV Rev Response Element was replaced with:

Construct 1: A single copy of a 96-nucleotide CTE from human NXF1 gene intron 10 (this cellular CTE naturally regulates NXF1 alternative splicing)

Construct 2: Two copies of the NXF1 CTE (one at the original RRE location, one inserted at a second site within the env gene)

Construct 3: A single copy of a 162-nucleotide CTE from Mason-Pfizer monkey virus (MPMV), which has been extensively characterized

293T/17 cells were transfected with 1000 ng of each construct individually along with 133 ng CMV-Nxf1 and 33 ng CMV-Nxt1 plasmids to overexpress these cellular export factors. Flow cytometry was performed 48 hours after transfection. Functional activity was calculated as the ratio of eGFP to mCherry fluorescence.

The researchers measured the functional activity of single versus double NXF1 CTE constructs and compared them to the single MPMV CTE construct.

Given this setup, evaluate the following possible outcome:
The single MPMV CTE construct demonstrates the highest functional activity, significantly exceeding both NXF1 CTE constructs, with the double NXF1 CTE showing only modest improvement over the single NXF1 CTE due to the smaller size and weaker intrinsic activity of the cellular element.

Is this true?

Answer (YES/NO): NO